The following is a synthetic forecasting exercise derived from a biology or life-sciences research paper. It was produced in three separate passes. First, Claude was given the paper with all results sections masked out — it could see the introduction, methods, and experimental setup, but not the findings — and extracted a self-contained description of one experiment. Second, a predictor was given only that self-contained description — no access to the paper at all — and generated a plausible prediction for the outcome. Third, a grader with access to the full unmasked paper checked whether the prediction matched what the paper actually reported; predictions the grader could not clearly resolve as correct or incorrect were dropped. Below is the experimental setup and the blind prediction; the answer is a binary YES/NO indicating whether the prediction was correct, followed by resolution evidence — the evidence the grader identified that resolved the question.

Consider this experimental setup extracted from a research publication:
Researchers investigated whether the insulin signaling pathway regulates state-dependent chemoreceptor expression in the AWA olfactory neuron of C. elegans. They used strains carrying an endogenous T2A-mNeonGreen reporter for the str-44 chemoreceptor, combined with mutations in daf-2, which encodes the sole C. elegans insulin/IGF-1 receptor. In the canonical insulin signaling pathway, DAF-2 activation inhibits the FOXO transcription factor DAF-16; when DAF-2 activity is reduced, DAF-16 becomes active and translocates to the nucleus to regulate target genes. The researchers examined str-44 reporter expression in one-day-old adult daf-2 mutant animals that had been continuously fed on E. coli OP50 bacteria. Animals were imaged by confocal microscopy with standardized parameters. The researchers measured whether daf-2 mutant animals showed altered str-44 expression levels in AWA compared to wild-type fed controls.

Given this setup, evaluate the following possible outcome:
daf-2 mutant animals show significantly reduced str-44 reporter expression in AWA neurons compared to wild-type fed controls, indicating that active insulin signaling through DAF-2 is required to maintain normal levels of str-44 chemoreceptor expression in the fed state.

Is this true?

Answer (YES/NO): NO